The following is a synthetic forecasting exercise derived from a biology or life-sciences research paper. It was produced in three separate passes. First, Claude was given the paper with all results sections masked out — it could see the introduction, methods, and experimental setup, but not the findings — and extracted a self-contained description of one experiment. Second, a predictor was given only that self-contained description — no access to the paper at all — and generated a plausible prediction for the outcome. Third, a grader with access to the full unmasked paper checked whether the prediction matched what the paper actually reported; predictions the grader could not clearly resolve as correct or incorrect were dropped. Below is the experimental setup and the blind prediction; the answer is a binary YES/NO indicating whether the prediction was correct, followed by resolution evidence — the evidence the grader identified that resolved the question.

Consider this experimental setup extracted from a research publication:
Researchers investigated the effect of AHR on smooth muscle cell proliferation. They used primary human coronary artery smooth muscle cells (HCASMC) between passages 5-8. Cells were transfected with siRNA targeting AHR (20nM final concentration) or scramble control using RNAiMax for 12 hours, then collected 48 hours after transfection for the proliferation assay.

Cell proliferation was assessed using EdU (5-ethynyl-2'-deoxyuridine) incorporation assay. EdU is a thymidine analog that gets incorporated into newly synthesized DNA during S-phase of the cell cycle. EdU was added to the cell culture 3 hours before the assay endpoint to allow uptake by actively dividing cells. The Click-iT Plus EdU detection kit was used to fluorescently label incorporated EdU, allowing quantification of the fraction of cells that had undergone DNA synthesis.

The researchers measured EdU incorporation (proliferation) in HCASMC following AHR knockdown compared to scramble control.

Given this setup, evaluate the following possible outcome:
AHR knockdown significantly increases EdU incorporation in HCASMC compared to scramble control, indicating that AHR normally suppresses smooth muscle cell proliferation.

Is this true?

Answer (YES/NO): YES